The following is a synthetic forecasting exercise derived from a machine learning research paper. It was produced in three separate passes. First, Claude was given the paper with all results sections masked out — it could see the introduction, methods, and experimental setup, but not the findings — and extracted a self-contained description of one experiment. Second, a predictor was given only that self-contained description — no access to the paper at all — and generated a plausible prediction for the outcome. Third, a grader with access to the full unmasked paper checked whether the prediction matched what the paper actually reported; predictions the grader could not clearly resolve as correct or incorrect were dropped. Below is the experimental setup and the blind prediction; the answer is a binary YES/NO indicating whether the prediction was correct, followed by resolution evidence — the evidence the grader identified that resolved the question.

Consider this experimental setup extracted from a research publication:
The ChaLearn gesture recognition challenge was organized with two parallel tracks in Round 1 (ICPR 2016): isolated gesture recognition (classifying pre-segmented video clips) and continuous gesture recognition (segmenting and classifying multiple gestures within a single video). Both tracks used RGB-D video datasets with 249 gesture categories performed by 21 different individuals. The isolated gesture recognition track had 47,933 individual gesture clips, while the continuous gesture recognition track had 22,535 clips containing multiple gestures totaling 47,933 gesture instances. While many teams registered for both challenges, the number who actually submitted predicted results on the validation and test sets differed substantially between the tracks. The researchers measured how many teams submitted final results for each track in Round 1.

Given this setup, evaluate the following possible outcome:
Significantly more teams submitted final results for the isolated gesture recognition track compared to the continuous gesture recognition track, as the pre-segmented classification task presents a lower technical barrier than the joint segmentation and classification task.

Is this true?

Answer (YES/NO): YES